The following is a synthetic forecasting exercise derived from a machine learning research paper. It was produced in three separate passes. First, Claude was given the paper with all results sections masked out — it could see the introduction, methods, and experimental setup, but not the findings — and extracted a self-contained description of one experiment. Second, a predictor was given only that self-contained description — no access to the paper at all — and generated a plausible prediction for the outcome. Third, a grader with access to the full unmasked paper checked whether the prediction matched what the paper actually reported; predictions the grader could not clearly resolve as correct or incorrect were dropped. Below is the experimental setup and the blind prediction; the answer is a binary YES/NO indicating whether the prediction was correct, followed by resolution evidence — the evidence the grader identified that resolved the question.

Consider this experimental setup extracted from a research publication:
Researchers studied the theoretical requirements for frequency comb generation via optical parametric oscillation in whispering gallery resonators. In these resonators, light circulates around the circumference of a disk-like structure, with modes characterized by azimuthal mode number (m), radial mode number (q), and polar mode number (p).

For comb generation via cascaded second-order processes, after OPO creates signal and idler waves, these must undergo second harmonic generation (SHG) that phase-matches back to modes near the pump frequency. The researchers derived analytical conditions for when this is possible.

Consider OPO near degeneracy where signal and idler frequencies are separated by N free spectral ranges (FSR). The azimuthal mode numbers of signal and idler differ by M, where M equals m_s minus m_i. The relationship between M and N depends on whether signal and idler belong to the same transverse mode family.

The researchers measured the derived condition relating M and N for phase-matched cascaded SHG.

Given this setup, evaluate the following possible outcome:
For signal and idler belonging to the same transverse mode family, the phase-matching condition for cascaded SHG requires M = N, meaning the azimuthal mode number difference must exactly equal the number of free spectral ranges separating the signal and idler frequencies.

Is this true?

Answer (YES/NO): YES